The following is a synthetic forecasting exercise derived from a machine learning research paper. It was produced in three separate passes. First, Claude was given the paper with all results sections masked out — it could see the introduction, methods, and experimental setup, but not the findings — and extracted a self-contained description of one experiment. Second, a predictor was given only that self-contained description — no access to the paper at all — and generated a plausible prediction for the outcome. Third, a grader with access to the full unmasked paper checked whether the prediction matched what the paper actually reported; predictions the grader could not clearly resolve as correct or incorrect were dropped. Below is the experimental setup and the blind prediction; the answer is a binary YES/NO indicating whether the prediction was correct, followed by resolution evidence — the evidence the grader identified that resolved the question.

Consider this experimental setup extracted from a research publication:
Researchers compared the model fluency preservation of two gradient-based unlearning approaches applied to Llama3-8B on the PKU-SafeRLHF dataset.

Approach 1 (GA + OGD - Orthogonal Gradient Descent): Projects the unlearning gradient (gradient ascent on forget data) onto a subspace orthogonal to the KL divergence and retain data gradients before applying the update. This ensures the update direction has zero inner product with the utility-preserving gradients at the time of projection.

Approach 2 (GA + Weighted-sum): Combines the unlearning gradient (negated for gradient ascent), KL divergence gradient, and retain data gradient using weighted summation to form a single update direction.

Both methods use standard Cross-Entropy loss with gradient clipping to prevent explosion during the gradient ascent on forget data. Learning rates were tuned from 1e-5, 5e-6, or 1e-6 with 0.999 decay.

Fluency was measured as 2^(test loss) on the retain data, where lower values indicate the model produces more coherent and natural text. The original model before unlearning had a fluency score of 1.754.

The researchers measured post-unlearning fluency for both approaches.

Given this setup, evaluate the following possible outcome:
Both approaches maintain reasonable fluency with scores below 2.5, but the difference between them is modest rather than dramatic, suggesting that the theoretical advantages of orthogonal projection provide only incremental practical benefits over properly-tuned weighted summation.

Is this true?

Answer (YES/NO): NO